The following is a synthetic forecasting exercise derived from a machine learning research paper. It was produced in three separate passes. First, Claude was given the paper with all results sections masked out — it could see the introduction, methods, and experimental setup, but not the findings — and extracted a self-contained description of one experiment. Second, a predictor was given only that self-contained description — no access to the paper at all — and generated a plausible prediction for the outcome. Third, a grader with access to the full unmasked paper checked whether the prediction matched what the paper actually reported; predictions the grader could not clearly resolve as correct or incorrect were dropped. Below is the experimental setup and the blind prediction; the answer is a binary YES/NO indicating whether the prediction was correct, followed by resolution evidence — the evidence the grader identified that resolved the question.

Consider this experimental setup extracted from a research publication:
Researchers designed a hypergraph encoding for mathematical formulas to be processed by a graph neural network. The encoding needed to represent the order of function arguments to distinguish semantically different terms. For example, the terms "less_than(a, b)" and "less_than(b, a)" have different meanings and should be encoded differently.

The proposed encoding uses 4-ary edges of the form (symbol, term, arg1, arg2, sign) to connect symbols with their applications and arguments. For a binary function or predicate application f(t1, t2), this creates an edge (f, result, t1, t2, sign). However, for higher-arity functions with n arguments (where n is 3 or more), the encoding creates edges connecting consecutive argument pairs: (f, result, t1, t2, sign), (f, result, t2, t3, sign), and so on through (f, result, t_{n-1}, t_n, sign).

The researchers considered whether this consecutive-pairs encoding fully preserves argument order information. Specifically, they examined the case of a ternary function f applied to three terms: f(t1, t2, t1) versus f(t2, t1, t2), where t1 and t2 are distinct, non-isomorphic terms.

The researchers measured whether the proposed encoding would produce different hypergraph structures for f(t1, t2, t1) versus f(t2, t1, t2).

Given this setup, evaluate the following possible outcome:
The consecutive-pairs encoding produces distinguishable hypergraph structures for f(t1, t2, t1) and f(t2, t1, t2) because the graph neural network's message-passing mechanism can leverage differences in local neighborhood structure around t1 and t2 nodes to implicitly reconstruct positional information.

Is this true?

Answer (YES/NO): NO